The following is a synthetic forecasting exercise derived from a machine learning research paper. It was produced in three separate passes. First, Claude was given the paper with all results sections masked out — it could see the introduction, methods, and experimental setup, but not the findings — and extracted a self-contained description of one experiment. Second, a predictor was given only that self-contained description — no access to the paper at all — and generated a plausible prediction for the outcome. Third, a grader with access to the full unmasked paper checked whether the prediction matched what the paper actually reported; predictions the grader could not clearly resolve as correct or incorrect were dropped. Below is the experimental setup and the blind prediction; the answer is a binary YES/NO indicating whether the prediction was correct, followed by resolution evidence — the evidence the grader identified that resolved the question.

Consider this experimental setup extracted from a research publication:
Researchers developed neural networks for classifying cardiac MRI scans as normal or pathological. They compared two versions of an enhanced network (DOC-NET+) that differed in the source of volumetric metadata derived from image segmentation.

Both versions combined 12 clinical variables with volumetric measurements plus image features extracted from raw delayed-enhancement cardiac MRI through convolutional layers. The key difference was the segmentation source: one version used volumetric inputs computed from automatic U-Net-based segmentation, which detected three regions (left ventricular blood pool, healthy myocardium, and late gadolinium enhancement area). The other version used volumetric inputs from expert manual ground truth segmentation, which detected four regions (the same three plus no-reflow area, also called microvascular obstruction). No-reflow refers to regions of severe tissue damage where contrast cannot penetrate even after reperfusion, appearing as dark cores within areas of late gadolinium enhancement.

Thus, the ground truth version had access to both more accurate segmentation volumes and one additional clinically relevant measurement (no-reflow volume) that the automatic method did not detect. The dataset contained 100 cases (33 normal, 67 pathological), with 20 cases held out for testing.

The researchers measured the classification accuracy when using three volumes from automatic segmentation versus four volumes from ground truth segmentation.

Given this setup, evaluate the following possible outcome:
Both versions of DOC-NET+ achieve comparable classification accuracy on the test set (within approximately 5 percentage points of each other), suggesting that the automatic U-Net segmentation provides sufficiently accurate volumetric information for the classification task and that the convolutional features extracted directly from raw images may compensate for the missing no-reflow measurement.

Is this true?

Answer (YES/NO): YES